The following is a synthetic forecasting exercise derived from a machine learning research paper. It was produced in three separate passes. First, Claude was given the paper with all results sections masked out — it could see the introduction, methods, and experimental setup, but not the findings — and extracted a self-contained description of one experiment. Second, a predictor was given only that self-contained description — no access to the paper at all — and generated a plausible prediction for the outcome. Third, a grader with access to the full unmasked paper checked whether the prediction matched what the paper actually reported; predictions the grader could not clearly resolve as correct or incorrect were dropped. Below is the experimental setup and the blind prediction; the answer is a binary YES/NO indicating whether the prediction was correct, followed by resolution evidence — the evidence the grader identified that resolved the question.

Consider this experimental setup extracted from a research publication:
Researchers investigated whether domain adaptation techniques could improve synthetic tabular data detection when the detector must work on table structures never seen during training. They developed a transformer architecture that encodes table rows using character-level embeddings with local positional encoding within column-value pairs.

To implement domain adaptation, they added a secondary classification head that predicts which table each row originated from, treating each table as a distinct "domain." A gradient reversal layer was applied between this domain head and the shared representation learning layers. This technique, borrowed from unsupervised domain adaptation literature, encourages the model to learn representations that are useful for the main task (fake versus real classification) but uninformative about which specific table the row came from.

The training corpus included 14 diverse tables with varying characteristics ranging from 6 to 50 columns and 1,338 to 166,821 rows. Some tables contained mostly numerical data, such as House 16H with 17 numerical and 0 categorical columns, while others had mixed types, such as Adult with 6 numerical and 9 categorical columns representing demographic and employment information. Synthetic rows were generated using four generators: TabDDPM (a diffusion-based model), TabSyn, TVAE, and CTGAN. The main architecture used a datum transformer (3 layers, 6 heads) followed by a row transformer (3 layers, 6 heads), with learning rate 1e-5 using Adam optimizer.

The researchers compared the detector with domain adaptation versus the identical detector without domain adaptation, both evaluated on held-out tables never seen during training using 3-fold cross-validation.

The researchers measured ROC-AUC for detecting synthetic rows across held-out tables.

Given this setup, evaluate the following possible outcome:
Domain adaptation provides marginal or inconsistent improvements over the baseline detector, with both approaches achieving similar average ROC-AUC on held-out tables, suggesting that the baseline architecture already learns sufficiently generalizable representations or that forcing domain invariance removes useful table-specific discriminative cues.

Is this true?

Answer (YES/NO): NO